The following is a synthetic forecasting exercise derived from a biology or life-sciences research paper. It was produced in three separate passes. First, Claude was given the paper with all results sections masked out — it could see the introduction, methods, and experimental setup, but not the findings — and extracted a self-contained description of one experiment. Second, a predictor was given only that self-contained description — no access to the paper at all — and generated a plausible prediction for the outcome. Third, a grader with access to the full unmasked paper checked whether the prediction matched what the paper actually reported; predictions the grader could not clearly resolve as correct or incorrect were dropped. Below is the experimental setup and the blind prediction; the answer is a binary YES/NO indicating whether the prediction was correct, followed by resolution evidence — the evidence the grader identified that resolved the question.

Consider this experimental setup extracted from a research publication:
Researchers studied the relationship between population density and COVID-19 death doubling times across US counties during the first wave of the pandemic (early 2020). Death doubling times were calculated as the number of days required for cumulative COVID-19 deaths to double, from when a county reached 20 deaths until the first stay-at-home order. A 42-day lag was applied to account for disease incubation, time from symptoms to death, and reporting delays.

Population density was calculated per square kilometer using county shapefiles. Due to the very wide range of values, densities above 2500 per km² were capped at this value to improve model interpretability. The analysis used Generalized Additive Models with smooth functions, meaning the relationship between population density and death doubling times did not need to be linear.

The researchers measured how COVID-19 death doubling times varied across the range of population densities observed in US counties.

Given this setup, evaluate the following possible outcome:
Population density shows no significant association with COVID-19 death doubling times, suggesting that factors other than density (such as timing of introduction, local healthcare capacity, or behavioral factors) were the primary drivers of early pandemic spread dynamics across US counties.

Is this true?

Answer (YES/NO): NO